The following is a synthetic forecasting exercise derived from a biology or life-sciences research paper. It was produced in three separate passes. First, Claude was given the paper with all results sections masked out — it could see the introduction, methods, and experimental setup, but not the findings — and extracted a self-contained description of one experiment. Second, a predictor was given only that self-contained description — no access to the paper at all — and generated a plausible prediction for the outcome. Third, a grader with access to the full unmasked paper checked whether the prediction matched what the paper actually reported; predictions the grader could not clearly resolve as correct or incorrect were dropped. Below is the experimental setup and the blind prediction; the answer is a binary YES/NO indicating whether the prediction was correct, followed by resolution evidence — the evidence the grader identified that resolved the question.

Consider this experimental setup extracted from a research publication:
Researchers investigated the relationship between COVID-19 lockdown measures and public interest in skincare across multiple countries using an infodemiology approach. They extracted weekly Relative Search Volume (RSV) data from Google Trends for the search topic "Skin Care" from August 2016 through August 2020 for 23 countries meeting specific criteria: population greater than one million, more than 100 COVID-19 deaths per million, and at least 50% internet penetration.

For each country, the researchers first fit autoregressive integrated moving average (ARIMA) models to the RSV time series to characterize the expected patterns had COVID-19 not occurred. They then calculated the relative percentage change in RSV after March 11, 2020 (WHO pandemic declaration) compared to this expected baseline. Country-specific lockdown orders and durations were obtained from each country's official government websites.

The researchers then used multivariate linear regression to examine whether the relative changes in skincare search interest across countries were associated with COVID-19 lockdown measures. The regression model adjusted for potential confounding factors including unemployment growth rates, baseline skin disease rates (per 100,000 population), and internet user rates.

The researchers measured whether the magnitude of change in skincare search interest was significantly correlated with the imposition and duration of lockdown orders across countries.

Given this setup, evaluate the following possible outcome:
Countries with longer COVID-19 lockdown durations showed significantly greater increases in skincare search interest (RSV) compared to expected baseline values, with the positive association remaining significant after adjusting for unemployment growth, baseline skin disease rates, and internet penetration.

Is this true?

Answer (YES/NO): NO